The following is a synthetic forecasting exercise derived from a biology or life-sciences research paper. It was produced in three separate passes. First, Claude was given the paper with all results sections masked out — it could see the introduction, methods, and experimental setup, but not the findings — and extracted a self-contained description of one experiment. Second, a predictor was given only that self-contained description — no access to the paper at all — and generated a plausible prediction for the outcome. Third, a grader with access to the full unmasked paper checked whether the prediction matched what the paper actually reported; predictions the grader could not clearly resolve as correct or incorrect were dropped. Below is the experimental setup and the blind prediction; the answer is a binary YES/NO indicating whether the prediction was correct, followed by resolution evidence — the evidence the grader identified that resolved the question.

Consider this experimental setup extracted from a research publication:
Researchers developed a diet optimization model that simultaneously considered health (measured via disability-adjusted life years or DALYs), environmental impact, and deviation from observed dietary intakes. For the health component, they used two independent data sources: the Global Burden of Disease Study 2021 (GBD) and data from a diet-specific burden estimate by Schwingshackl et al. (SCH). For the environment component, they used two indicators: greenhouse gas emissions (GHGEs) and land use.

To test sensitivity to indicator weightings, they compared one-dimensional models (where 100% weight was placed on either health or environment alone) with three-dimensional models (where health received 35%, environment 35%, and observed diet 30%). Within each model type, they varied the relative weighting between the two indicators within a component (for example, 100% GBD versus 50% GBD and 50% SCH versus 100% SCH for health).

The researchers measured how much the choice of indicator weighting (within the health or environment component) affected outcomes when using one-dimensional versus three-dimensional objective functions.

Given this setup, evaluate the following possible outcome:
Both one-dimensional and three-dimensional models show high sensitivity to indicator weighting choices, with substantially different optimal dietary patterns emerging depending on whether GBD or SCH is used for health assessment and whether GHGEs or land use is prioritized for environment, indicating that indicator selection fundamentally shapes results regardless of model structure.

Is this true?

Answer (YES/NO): NO